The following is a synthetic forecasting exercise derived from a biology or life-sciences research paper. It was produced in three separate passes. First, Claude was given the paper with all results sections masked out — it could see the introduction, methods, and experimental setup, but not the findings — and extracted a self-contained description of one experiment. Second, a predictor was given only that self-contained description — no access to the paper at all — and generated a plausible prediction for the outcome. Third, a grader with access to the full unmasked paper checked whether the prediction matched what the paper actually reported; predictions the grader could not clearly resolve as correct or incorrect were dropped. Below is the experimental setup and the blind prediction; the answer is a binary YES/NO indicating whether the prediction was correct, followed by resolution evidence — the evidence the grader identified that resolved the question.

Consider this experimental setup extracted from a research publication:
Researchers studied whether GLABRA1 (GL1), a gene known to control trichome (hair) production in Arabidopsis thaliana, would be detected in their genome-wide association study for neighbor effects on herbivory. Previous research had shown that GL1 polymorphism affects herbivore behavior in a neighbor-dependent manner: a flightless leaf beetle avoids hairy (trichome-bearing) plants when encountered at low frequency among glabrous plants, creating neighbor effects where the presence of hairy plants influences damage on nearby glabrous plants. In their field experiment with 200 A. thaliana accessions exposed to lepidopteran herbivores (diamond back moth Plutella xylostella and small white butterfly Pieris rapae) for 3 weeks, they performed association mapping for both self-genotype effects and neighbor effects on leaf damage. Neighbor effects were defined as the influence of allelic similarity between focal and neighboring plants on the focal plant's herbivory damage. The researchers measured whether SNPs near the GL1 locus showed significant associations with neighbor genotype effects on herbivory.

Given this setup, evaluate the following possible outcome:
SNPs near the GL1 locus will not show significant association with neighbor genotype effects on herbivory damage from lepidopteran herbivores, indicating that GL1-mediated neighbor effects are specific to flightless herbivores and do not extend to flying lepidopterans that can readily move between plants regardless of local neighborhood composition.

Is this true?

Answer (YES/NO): YES